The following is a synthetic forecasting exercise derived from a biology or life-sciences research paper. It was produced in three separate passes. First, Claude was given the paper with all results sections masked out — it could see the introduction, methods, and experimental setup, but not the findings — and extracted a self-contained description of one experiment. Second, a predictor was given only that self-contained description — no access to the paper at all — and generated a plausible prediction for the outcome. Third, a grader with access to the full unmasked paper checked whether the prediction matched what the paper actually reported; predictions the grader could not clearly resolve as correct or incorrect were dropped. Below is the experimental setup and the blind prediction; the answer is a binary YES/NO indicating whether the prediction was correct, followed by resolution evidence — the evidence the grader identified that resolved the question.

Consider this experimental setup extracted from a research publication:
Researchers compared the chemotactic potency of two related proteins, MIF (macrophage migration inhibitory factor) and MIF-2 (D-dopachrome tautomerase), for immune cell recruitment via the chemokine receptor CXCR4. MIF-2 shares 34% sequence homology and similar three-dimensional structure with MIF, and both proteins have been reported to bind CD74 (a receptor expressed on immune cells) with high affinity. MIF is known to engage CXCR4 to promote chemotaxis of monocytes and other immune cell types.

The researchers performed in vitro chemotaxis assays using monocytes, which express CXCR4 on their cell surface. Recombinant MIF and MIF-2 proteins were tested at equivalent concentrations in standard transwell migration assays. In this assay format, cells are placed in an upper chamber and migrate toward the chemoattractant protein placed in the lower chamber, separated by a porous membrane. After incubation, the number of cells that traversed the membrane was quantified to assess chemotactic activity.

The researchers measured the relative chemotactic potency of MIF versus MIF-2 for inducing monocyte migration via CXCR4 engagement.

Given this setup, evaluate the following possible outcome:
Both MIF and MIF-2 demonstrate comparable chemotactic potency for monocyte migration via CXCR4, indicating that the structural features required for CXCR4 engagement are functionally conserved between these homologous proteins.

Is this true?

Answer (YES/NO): NO